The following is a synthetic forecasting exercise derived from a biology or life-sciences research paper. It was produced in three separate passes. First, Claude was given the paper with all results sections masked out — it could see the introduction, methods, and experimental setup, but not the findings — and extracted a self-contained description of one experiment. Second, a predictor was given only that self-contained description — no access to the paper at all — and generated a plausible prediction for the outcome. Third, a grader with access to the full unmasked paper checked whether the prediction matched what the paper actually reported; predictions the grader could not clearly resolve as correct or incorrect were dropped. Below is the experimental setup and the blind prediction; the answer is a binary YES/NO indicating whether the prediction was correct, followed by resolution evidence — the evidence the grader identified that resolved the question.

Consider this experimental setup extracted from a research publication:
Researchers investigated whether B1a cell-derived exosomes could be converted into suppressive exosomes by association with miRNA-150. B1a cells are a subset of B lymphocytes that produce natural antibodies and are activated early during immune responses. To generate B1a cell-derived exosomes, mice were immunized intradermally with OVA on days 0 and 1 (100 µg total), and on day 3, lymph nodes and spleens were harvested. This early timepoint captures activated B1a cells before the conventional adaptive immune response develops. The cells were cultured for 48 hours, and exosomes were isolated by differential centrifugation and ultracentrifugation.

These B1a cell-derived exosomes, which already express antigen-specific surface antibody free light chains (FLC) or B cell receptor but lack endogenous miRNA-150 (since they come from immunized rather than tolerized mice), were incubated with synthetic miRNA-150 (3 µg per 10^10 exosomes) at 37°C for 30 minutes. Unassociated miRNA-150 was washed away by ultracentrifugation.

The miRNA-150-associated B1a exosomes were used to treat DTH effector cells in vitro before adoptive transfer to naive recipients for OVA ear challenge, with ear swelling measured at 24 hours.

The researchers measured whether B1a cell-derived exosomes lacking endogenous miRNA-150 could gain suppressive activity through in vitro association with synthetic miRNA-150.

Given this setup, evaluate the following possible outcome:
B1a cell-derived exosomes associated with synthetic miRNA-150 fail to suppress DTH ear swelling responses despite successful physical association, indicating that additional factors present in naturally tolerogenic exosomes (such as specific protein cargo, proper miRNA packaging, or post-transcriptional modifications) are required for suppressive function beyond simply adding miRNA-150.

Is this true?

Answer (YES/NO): NO